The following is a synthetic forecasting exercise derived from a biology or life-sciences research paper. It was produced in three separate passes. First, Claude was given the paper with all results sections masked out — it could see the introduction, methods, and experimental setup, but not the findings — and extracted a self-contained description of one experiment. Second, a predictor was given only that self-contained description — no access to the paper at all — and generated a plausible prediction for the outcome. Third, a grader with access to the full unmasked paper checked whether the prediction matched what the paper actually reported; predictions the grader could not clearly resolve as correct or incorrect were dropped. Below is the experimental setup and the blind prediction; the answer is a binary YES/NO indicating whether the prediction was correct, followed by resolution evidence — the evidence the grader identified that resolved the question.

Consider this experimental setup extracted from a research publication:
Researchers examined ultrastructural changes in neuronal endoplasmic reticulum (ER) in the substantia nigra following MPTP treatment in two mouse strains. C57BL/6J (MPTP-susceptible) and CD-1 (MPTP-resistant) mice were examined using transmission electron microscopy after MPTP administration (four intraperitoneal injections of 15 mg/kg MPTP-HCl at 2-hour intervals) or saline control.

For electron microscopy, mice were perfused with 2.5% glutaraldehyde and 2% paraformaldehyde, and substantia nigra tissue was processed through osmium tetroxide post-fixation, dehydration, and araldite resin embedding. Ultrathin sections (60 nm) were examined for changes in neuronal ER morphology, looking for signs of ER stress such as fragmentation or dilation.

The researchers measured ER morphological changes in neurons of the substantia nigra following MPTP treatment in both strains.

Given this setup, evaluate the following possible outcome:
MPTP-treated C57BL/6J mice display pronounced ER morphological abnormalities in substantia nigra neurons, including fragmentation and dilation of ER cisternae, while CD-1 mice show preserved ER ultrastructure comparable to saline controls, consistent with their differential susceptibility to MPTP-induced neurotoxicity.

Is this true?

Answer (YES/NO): NO